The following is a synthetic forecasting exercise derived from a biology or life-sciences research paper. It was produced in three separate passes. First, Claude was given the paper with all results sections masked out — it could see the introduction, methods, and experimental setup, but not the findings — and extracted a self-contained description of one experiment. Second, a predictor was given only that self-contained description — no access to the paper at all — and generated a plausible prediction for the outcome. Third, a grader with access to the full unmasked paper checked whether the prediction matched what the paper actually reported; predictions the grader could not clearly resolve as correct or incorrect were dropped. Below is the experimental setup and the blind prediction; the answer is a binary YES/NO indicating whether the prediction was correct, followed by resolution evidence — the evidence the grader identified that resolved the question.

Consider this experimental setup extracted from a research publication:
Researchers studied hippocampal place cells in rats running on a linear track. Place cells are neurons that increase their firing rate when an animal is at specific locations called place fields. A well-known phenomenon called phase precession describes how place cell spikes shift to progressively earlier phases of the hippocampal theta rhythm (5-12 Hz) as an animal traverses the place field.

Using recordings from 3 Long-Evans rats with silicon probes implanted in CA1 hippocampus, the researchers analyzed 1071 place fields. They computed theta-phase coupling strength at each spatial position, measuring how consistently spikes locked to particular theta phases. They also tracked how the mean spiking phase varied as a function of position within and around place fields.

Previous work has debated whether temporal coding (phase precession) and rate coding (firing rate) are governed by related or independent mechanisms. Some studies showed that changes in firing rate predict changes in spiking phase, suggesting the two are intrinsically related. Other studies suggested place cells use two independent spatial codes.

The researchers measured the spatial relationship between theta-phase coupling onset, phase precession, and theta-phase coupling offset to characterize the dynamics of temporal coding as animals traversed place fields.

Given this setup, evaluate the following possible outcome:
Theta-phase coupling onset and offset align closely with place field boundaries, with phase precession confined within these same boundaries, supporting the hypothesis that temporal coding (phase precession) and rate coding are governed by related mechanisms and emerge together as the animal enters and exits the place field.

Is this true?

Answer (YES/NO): NO